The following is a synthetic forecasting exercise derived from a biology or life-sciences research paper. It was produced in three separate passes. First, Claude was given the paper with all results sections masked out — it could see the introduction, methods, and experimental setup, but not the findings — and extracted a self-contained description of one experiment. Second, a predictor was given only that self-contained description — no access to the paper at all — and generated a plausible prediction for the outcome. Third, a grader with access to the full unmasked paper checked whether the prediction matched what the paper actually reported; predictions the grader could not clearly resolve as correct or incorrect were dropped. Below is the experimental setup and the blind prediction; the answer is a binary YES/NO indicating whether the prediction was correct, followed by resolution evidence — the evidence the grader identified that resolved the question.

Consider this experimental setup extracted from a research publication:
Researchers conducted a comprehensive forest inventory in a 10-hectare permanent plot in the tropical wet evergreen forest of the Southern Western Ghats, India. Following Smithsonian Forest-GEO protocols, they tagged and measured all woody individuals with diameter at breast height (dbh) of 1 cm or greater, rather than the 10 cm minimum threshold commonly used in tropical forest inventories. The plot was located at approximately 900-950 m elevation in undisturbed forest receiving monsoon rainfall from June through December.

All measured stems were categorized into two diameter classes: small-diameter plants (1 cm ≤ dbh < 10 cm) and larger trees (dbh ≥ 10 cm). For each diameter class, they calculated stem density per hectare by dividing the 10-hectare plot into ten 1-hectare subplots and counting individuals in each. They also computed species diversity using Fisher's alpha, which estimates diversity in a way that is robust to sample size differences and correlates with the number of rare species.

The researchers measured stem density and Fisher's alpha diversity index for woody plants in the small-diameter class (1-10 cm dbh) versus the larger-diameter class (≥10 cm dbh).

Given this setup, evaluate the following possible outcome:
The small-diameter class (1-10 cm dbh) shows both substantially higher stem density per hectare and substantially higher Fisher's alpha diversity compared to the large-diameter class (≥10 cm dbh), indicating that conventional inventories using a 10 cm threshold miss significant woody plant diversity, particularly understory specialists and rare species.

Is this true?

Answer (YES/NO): YES